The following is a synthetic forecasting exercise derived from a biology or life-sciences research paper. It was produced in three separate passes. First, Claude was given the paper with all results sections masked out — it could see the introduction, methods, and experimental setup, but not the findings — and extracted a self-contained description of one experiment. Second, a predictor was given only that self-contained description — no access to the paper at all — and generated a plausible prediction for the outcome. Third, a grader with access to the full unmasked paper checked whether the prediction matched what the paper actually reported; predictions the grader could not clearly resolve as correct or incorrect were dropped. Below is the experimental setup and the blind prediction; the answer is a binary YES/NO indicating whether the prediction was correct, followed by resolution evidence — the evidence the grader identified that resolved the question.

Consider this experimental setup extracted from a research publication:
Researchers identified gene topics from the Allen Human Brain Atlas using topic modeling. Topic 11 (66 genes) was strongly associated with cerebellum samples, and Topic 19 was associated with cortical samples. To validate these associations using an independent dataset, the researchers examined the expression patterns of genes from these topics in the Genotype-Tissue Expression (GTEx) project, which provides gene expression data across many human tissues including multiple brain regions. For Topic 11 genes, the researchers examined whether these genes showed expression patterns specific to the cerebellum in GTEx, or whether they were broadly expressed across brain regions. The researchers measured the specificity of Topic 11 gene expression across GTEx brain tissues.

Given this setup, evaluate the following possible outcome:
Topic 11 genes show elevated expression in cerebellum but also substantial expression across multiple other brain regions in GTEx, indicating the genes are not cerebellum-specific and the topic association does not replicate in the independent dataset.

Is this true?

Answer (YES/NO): NO